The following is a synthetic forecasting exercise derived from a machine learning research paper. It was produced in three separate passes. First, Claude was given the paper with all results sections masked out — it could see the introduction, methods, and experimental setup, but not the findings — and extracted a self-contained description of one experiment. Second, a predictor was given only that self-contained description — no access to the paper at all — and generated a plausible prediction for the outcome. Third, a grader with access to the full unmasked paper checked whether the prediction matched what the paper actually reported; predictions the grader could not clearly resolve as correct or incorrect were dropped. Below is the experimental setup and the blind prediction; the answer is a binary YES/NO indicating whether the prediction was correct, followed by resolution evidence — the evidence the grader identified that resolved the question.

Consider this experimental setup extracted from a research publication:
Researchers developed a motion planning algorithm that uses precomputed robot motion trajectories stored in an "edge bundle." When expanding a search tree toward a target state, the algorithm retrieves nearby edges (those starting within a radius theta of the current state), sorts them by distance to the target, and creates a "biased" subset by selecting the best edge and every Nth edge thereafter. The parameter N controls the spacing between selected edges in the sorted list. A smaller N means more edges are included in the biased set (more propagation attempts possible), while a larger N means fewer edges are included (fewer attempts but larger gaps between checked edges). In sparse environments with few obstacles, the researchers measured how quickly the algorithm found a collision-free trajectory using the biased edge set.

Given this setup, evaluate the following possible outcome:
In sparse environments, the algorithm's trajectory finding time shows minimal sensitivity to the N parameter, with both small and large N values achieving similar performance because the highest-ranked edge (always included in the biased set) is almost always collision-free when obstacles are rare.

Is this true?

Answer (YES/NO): NO